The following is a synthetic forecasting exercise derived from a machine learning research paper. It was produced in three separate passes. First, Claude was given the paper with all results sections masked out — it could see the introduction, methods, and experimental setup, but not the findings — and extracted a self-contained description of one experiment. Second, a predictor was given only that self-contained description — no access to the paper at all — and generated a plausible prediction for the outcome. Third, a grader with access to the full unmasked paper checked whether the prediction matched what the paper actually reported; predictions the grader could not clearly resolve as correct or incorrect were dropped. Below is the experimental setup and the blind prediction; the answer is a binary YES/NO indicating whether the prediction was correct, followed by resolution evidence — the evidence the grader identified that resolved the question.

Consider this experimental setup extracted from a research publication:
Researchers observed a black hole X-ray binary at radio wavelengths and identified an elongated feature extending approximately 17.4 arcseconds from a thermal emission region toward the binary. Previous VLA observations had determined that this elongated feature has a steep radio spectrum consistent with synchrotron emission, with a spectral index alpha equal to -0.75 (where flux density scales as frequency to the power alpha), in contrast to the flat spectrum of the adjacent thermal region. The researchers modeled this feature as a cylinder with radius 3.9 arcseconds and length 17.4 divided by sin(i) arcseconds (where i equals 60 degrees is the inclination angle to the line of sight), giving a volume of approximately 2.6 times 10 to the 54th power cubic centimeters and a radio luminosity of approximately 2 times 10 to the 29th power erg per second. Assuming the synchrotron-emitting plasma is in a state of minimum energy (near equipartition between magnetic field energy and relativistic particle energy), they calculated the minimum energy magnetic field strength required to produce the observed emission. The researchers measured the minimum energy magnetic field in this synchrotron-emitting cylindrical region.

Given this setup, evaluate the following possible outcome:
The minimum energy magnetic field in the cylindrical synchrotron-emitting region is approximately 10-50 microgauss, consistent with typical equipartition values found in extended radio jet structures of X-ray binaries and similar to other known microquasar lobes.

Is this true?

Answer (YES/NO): YES